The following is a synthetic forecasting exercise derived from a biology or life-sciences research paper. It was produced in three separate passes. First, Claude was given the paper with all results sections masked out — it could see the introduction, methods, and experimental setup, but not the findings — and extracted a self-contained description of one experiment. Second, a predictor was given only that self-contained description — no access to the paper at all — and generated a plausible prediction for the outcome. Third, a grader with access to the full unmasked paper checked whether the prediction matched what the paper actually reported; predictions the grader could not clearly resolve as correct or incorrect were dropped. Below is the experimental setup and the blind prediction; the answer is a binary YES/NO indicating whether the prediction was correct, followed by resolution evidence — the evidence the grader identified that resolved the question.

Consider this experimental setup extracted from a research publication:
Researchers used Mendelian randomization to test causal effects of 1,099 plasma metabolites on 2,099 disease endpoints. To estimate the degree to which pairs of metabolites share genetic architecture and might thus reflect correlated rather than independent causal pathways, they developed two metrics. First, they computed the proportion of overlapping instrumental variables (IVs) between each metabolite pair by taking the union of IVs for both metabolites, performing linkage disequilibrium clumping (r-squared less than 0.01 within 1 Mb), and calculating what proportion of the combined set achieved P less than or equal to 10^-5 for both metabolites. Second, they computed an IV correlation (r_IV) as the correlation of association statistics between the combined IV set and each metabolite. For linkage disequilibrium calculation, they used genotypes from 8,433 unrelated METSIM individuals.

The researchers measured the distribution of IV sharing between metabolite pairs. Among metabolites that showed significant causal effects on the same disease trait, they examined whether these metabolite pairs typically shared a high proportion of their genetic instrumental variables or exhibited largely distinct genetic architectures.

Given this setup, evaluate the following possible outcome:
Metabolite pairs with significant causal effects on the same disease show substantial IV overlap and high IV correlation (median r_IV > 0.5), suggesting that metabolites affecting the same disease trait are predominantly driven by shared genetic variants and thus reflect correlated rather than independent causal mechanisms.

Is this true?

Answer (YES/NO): YES